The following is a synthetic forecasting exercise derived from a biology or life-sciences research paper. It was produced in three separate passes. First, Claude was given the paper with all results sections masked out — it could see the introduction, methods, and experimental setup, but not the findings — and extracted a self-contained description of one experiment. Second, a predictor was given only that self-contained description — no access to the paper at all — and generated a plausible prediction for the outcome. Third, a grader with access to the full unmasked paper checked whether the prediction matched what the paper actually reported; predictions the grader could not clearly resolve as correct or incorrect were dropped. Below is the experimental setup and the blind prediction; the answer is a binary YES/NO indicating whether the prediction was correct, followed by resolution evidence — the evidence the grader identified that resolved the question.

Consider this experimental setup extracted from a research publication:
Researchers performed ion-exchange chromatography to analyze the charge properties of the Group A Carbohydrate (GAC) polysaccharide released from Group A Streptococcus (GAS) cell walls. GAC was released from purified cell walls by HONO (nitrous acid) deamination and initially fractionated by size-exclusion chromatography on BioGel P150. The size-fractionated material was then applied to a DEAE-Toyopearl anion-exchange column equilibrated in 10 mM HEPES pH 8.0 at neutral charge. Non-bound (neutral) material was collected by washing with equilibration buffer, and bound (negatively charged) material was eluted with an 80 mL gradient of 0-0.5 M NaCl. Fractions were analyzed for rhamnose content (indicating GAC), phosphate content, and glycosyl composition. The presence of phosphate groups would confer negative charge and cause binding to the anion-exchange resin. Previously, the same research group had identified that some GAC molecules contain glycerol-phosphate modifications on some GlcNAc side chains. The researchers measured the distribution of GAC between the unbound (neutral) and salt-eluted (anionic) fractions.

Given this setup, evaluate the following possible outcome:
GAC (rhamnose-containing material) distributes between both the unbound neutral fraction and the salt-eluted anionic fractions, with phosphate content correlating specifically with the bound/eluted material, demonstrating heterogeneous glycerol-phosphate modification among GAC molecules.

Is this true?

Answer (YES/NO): YES